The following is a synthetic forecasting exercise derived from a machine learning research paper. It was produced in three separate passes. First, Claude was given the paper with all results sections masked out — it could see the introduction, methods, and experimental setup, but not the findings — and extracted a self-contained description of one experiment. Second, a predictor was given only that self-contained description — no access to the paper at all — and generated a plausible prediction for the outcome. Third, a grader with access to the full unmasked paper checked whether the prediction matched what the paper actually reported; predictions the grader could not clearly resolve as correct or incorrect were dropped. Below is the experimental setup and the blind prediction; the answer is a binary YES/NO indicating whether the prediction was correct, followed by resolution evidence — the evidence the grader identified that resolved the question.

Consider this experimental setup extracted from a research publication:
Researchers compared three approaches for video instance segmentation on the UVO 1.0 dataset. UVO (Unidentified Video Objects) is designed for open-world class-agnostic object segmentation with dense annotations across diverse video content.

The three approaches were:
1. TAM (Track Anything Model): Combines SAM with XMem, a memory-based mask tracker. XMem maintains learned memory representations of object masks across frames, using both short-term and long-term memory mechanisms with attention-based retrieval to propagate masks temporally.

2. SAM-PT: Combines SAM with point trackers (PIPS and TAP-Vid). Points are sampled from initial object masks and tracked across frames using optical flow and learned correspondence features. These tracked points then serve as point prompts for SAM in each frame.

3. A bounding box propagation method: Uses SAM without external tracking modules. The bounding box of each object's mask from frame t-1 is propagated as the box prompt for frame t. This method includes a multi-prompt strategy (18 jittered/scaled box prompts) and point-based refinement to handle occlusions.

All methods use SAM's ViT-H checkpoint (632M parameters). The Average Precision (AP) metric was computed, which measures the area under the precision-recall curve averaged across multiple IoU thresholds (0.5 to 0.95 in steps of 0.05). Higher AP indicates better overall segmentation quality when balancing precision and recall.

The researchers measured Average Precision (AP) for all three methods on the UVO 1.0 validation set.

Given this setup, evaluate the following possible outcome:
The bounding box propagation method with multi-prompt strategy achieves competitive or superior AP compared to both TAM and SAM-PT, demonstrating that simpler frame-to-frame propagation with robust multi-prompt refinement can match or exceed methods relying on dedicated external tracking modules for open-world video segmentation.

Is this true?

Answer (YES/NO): YES